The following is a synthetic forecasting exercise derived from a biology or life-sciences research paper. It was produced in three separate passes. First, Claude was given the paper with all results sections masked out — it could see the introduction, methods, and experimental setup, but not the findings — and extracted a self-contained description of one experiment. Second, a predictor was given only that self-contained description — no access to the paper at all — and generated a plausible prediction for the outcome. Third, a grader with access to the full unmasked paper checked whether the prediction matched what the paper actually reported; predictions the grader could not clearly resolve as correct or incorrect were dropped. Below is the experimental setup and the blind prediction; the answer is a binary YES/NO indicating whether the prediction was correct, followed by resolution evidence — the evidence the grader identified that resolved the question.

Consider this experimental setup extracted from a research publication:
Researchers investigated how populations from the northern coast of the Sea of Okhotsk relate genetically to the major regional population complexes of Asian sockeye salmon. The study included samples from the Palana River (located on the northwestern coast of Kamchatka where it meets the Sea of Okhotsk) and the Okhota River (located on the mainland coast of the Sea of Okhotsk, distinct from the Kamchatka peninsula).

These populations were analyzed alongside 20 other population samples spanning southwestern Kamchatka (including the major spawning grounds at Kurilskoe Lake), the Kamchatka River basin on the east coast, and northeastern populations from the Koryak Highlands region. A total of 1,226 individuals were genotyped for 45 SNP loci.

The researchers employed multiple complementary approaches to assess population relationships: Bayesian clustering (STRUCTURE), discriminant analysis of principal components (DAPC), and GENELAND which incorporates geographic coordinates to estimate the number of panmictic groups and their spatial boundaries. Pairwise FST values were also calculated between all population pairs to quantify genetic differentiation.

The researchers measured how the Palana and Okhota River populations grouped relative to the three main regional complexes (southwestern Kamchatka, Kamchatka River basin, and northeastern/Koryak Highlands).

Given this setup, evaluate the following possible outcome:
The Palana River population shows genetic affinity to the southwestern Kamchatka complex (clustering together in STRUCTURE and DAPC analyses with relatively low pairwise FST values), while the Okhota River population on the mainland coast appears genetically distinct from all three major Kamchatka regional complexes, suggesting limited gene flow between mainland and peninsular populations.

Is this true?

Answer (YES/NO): NO